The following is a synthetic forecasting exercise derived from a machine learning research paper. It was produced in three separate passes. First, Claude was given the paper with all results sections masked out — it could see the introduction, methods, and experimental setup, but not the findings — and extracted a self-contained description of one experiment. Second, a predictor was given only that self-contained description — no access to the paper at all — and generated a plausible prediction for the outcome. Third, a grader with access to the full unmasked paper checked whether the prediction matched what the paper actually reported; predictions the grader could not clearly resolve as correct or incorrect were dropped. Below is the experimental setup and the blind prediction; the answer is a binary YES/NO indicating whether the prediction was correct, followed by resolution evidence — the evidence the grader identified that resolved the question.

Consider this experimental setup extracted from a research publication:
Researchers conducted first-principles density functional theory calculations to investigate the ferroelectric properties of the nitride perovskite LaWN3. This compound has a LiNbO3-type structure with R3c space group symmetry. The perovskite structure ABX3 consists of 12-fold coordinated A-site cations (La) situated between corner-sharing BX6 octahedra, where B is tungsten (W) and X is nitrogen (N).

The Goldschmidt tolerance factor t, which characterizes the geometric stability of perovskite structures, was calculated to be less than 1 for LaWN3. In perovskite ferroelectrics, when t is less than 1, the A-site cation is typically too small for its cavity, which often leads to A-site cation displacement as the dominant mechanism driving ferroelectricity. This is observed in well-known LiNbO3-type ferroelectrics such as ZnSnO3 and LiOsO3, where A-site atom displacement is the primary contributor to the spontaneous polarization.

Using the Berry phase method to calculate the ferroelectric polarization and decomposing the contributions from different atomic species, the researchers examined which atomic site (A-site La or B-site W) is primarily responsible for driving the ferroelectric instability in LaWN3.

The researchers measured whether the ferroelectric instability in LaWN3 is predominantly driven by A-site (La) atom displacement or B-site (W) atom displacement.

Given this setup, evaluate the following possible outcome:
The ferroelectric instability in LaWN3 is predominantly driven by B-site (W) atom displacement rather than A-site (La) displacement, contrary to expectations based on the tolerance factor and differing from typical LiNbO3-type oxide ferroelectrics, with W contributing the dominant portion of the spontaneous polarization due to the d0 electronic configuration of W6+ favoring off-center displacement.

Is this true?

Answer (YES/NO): YES